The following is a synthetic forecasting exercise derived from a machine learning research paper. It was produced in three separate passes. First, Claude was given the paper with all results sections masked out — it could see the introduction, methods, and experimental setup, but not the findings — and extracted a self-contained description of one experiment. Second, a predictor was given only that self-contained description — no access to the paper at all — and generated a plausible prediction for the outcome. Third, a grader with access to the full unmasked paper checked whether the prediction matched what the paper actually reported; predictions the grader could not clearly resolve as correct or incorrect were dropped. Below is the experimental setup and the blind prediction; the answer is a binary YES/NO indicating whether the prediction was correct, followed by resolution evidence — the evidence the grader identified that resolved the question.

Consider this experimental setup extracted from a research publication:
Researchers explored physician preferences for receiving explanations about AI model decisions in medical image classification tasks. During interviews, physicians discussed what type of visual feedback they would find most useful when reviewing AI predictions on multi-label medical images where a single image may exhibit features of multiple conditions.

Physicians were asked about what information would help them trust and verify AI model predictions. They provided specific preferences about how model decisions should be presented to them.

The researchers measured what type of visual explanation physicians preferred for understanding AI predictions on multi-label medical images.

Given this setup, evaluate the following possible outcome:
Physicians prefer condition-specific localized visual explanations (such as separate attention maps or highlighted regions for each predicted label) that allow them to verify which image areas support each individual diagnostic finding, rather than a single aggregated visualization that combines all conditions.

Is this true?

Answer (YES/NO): YES